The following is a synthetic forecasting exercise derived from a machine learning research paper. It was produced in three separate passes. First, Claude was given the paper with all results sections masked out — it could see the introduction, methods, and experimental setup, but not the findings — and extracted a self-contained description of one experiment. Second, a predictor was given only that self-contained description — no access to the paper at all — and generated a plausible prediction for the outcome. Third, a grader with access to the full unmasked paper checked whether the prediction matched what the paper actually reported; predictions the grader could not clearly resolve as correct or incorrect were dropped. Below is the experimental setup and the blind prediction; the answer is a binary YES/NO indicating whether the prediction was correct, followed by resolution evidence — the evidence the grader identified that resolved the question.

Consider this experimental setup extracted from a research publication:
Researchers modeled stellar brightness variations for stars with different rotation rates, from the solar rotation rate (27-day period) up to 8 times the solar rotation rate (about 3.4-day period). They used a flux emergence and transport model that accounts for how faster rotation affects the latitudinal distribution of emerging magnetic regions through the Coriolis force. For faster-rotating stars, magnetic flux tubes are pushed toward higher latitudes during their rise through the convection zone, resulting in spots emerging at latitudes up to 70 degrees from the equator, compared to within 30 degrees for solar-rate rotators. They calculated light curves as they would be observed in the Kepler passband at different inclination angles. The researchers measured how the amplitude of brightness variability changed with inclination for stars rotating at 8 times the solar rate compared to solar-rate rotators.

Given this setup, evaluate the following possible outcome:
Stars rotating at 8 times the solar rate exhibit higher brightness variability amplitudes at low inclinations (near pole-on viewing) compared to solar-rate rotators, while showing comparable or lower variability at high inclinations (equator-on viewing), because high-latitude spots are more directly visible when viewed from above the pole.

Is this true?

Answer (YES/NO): NO